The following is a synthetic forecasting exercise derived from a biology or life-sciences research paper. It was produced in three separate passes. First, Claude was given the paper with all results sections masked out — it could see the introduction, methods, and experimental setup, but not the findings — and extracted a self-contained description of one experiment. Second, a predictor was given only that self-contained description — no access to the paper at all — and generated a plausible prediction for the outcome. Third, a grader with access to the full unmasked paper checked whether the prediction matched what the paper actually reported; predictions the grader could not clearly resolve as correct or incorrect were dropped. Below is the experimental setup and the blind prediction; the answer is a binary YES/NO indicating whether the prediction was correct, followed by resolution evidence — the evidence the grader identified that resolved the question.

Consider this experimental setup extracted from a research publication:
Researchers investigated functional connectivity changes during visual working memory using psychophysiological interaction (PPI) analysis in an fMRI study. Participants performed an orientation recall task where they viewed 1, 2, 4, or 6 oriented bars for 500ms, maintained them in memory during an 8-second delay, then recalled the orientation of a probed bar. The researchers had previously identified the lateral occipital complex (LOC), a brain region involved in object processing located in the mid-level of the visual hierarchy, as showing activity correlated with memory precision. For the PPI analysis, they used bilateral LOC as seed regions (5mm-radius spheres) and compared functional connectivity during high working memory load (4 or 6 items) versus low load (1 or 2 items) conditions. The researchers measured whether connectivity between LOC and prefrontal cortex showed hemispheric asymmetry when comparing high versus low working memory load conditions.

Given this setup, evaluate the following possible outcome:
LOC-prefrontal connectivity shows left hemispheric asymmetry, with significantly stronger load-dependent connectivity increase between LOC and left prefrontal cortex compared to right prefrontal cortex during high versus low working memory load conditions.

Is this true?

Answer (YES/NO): NO